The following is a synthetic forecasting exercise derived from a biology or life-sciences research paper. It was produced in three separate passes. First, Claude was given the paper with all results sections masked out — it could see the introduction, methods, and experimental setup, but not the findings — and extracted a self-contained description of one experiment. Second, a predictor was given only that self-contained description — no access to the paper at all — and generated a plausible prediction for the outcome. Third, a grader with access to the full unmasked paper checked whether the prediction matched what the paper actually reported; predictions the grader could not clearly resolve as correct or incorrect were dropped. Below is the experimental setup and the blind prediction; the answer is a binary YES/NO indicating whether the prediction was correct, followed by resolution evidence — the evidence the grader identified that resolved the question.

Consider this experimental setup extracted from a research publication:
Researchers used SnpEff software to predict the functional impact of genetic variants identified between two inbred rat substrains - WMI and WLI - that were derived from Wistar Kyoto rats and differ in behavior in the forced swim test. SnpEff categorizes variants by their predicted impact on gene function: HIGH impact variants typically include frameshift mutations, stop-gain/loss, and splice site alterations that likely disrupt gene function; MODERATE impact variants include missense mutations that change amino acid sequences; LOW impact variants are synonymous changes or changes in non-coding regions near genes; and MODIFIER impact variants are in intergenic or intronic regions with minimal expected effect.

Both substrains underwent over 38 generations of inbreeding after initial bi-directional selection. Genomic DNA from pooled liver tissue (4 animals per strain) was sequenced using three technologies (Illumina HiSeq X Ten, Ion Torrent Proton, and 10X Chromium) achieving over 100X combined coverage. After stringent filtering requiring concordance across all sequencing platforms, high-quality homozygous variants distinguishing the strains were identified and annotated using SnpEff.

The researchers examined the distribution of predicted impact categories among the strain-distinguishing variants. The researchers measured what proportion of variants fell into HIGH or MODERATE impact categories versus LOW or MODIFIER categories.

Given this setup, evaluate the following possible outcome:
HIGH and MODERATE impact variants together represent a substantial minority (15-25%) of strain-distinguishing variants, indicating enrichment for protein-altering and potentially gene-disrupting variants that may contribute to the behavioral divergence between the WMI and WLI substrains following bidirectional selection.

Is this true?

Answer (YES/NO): NO